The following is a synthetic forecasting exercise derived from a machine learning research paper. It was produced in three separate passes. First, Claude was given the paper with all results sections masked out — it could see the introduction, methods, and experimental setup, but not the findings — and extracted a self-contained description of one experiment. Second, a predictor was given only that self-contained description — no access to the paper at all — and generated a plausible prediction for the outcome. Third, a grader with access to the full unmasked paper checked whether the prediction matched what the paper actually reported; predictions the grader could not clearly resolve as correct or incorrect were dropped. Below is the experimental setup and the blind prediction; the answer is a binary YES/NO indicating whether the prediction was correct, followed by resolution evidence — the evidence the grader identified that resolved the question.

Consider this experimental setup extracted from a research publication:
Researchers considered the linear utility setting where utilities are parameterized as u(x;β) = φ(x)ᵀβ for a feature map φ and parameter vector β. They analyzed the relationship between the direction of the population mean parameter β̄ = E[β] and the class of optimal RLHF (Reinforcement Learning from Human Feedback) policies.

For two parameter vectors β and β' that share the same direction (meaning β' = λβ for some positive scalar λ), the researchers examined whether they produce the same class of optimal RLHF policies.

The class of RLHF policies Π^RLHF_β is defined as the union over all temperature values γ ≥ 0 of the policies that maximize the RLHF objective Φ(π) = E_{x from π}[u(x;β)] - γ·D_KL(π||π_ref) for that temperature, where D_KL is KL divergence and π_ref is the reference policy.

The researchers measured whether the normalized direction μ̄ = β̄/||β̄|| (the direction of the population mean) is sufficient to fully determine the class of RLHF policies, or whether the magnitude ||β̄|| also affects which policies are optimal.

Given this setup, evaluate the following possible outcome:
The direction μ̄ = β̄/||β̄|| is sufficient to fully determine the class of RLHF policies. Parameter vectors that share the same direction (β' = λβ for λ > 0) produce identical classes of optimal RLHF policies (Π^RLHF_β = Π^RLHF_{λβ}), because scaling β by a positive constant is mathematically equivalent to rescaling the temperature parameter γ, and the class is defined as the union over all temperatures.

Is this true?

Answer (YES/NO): YES